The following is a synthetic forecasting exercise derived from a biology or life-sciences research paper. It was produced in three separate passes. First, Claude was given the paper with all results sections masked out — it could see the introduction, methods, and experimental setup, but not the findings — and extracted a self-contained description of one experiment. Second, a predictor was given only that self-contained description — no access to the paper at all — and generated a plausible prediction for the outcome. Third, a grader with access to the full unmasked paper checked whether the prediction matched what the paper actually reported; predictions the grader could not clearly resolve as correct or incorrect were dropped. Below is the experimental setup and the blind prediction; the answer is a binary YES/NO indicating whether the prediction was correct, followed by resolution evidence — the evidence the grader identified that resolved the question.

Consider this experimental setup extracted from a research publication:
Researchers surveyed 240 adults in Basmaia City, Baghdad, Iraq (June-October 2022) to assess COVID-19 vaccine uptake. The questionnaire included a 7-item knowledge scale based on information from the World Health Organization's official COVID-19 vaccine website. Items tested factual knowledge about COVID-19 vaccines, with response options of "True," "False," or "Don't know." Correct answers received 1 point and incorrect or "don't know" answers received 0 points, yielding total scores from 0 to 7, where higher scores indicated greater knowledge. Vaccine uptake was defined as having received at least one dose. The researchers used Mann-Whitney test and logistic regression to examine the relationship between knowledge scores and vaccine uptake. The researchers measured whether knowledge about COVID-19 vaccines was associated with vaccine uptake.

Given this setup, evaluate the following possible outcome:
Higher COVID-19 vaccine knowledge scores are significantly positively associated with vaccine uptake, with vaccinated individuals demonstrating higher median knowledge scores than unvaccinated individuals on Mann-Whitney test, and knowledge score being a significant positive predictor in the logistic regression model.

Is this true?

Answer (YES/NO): YES